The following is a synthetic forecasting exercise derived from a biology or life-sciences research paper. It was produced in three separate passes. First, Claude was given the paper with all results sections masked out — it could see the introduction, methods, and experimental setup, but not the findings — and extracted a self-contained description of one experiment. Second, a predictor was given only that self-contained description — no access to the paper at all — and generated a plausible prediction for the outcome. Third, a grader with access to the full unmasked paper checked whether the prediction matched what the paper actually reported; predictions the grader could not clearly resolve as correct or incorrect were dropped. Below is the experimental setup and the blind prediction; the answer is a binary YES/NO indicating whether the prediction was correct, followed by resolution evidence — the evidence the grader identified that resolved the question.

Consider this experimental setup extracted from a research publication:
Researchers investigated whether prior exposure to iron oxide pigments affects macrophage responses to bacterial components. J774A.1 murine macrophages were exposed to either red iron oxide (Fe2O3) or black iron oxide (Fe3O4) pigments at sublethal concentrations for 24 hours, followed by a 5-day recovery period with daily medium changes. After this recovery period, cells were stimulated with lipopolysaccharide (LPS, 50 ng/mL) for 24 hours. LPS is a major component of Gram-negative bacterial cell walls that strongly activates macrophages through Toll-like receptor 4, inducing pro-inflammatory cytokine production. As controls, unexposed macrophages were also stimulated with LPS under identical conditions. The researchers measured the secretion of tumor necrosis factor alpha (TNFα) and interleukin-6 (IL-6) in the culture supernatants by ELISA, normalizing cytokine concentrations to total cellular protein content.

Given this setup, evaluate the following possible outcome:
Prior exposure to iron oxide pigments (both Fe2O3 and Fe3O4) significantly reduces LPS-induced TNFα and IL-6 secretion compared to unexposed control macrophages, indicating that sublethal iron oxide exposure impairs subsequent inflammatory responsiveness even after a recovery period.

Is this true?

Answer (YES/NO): NO